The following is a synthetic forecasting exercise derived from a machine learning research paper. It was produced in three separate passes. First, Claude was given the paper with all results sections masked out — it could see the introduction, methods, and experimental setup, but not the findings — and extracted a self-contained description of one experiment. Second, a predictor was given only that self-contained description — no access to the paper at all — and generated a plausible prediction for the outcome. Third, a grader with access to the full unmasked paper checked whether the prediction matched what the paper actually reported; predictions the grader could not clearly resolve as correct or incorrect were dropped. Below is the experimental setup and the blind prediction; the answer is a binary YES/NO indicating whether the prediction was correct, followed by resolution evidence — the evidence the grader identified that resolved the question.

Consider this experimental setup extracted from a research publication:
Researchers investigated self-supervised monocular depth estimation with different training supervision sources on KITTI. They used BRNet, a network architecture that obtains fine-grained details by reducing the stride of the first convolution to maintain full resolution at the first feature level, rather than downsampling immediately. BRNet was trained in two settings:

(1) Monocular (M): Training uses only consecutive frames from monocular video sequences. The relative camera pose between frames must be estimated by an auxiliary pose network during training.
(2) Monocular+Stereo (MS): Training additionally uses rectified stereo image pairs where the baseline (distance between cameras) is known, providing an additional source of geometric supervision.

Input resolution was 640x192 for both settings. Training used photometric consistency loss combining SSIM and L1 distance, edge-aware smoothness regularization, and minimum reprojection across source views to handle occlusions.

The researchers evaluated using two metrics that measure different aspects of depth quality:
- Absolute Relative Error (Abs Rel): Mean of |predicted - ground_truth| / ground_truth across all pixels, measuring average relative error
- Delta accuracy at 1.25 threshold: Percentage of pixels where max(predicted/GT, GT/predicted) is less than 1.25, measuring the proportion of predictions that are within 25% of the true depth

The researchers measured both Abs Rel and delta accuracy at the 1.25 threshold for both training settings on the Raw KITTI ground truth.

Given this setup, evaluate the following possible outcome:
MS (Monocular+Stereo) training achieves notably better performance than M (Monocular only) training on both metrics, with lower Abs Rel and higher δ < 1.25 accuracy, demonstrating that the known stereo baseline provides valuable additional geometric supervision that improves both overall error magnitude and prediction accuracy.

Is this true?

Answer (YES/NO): NO